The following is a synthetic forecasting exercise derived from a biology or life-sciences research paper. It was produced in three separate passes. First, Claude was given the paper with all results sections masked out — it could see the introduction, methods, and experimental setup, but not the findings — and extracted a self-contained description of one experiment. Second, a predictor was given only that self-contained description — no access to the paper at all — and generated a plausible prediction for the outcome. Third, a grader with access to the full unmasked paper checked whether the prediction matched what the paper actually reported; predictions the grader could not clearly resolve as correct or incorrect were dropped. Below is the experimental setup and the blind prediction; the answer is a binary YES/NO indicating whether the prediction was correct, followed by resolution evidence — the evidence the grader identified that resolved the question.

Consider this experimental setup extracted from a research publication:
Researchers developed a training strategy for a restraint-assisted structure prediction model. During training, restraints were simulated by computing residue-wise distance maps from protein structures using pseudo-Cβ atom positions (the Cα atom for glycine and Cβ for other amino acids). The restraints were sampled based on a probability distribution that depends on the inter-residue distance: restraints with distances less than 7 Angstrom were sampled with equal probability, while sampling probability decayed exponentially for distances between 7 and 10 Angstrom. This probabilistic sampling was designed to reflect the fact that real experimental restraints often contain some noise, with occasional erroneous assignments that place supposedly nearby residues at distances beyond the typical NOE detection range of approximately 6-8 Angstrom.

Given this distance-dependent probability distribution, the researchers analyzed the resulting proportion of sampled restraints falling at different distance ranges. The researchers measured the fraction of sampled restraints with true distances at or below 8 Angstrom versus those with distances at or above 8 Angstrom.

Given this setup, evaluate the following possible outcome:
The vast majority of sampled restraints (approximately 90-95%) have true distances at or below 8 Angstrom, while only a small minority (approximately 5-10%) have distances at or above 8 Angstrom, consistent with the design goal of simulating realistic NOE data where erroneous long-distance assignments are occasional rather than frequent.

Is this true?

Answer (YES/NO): YES